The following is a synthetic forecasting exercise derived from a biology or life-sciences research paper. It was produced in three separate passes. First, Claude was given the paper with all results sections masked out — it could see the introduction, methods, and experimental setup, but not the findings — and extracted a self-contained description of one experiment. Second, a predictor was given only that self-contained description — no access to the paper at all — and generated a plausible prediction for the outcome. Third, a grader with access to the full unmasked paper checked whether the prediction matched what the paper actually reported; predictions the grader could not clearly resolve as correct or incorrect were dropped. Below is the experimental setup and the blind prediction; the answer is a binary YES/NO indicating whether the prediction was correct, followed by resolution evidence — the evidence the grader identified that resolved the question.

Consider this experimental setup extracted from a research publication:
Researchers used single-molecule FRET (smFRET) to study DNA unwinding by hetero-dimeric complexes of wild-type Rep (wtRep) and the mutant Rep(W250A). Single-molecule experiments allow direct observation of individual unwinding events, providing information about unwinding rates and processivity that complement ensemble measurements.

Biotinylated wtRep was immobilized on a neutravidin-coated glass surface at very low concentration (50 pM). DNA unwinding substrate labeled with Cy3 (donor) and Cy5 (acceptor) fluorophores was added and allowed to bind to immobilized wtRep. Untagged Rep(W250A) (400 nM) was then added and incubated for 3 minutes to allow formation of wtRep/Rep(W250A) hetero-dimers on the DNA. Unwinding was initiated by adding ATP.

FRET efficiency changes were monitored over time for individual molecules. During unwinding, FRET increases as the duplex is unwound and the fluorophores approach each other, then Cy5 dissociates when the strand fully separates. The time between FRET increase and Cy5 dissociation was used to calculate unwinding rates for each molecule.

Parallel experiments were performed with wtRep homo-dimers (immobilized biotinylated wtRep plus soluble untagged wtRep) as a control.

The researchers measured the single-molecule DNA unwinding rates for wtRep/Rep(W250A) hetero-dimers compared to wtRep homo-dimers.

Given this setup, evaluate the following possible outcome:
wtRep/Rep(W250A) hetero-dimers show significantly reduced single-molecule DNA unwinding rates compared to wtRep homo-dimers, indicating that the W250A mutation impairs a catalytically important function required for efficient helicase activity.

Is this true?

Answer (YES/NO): YES